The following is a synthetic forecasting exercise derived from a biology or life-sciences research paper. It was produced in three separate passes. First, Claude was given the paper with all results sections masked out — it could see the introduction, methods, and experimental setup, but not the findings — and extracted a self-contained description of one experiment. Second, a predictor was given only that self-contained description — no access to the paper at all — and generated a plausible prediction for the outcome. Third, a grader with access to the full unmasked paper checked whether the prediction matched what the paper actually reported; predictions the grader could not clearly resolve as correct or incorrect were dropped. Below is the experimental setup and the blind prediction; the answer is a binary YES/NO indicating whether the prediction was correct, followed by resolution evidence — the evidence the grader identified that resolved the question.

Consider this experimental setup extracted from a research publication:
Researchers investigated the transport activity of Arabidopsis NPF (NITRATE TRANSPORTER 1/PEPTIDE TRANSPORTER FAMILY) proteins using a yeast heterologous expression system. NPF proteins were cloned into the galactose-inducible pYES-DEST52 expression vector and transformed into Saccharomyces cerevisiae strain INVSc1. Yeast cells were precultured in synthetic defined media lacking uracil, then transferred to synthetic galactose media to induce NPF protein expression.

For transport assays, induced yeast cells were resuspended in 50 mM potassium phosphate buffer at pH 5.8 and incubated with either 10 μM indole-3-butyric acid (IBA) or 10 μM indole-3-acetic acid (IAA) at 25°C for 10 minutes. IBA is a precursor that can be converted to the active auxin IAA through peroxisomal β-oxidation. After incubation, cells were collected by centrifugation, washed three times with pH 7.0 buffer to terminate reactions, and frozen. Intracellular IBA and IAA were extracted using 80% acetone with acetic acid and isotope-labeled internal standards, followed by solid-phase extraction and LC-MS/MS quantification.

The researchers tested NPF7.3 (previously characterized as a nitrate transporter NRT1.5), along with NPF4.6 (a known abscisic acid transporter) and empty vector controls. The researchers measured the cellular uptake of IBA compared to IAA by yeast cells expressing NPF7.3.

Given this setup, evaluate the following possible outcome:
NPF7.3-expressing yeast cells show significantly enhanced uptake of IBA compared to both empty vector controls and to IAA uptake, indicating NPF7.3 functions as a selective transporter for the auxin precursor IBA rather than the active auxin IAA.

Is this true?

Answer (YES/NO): NO